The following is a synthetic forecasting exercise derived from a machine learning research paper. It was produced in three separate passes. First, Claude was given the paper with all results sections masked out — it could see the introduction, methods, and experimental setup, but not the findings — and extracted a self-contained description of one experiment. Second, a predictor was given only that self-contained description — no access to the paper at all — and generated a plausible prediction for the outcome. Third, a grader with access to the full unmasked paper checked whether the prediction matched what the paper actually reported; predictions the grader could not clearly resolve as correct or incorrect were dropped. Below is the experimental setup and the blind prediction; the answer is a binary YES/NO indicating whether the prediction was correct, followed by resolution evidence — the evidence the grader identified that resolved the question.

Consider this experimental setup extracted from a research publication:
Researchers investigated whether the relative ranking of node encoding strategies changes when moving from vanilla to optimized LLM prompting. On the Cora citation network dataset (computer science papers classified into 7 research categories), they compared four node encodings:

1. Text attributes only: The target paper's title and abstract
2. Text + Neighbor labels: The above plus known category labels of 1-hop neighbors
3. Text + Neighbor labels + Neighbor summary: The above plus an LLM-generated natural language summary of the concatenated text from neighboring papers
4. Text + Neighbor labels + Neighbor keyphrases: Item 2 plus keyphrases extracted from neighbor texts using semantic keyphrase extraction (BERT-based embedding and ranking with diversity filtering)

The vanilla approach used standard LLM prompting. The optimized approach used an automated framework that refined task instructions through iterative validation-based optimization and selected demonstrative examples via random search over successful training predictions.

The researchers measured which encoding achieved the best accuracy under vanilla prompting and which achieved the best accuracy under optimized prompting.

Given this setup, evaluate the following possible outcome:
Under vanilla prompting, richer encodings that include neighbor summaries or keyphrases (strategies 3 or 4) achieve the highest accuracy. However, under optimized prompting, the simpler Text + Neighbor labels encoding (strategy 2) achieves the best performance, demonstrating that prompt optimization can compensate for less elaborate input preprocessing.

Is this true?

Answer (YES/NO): NO